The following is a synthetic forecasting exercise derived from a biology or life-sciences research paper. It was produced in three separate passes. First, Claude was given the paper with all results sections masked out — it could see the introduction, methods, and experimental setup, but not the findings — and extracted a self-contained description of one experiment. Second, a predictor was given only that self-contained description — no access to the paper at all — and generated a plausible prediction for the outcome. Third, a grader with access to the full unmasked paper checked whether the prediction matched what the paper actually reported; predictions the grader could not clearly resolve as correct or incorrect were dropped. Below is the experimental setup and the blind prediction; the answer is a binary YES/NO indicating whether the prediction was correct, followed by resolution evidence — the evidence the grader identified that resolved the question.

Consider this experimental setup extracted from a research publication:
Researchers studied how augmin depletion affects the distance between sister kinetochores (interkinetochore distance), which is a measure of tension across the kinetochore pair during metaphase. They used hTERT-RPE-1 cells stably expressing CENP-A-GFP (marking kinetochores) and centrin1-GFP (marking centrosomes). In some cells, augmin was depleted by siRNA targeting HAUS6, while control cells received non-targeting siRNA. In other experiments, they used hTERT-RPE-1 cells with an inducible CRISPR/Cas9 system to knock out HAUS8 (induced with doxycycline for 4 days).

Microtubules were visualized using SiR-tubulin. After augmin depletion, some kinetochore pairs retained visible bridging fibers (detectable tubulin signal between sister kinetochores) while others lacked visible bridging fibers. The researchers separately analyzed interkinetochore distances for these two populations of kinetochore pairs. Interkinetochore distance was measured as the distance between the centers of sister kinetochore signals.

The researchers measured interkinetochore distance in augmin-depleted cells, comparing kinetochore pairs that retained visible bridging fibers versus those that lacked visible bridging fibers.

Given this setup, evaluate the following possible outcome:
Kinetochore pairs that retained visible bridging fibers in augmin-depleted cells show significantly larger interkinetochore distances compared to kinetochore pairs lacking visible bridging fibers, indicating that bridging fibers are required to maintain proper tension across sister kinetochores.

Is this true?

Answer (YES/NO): YES